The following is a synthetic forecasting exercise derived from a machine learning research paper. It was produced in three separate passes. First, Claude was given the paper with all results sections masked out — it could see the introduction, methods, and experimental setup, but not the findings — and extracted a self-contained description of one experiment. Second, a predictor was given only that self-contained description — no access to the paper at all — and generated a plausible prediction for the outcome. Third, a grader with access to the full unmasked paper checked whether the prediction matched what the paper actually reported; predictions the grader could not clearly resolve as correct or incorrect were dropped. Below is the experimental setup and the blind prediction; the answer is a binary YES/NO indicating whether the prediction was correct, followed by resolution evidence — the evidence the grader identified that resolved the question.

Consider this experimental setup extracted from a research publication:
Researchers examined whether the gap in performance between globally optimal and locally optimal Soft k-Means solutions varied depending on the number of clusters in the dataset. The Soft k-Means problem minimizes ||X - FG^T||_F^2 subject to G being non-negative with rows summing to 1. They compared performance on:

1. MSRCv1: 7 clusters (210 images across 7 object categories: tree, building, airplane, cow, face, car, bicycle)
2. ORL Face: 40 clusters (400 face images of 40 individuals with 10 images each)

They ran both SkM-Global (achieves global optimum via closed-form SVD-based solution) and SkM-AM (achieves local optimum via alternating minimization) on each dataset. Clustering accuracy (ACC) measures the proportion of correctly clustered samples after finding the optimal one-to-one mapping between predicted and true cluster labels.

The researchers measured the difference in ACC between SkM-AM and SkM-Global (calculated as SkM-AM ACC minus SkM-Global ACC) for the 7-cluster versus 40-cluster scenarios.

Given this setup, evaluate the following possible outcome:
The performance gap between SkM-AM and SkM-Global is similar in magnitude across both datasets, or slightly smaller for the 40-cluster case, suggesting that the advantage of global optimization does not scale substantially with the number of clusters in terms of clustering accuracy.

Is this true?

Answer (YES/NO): NO